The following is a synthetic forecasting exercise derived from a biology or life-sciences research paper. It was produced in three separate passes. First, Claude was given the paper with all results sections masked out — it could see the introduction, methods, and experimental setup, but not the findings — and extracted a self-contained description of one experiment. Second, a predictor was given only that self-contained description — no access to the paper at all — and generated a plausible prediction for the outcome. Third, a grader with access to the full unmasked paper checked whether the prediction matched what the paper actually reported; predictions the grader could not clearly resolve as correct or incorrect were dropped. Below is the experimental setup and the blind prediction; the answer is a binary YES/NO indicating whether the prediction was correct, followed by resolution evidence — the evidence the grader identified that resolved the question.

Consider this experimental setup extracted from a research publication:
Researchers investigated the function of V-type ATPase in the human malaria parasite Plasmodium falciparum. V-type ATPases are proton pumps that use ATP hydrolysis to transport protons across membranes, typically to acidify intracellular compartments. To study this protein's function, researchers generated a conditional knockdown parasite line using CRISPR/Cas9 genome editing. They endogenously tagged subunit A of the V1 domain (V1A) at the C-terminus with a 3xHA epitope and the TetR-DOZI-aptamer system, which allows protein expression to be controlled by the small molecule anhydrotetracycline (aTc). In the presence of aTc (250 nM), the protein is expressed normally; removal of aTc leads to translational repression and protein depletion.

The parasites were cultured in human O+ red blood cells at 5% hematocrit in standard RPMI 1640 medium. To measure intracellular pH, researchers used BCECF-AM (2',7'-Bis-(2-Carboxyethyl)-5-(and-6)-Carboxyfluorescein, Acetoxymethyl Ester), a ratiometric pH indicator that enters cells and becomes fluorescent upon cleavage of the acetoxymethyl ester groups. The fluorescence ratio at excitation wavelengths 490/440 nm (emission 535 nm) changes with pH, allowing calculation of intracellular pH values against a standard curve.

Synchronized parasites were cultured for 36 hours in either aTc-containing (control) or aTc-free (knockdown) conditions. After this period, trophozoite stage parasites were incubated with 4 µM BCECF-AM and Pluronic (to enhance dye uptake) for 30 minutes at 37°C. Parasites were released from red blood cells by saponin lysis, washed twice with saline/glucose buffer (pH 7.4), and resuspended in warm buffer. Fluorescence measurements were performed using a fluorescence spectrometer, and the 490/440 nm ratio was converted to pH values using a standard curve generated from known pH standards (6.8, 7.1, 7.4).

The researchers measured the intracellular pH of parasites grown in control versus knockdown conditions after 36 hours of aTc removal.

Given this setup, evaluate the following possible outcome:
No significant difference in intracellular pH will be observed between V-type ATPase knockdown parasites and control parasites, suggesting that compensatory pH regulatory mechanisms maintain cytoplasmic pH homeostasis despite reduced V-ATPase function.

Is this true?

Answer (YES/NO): NO